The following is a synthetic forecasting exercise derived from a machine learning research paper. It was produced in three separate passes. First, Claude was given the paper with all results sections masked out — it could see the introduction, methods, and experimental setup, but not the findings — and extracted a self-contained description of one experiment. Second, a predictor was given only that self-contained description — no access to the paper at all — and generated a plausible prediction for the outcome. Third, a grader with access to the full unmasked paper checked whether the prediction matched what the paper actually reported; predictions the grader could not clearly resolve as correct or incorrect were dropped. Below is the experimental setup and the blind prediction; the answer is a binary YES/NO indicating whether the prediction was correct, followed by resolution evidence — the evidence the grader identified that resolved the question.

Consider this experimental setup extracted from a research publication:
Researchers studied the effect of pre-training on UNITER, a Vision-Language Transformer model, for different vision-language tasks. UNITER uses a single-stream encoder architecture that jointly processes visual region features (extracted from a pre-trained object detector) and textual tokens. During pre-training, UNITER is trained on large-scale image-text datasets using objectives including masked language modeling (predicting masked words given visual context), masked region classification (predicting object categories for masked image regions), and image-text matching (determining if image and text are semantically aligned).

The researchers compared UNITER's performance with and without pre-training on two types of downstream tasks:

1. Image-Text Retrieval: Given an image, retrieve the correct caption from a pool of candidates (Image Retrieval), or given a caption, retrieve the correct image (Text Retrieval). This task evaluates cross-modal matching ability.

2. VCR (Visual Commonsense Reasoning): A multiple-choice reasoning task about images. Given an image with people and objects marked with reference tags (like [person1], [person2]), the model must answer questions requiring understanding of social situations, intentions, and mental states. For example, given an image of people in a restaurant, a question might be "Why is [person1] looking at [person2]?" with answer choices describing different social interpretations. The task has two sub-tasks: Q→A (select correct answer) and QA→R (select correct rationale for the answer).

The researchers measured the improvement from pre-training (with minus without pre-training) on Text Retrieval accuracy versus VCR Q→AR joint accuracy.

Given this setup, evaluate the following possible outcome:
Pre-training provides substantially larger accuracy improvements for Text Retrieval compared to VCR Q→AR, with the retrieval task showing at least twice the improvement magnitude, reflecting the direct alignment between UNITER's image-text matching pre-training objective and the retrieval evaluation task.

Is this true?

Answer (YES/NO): YES